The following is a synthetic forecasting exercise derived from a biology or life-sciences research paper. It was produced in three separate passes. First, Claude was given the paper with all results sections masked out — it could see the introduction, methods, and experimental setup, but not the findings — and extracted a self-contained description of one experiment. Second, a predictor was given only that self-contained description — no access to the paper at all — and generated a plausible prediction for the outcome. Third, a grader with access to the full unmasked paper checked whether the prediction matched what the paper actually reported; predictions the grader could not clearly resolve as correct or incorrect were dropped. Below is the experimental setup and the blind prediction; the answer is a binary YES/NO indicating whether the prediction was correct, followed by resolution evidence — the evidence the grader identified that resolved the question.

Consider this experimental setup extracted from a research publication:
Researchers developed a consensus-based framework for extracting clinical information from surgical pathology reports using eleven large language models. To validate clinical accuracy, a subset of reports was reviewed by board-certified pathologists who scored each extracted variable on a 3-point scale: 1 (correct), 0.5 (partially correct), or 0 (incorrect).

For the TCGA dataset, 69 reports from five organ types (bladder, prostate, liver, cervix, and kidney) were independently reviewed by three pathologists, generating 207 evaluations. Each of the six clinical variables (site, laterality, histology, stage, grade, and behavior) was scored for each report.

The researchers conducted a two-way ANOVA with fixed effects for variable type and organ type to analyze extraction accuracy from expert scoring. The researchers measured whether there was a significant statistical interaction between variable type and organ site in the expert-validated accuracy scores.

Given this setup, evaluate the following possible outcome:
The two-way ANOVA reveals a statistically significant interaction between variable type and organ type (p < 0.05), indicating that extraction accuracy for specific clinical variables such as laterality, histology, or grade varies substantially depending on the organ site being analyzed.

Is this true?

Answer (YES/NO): NO